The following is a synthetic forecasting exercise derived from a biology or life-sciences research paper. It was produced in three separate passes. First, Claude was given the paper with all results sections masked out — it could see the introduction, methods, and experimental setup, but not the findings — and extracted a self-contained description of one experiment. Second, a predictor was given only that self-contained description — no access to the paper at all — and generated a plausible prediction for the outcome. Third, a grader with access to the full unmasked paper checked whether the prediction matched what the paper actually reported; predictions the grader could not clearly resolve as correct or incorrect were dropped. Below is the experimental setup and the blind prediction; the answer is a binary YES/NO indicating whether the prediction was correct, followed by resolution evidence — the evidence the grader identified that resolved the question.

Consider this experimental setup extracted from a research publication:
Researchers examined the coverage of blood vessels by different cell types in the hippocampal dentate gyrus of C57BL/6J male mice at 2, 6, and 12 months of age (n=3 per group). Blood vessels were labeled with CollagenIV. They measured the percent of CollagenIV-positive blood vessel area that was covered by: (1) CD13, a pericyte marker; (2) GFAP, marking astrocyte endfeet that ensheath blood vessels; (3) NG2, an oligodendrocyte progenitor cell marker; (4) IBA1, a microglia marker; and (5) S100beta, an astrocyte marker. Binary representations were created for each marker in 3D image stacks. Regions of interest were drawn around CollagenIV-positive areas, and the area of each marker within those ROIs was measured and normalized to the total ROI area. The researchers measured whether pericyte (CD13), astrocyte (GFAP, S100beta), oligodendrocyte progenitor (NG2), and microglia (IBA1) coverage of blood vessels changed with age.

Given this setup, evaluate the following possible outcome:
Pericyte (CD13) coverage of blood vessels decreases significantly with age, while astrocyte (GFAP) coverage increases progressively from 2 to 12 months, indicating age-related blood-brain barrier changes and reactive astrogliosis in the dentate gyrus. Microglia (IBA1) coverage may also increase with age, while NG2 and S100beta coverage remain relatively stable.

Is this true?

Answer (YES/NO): NO